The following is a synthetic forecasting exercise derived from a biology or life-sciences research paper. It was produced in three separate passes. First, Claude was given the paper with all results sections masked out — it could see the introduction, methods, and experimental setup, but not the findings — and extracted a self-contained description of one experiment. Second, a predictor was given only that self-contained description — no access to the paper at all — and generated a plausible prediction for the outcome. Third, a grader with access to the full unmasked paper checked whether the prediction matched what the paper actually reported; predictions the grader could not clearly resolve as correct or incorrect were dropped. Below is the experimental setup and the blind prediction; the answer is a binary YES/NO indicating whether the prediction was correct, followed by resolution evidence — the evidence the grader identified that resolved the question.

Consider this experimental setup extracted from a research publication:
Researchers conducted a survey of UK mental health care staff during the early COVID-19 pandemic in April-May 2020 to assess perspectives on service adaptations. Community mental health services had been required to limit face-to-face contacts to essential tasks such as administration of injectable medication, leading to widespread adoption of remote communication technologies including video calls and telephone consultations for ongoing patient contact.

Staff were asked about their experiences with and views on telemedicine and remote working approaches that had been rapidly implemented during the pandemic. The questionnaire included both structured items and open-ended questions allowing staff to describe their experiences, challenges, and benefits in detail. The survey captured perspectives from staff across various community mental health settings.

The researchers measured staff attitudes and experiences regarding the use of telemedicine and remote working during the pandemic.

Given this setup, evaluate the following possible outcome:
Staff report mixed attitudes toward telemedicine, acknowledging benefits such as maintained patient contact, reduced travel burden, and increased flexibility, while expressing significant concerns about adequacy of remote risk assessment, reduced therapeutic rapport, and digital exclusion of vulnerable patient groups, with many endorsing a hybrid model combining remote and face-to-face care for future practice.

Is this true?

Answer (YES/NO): YES